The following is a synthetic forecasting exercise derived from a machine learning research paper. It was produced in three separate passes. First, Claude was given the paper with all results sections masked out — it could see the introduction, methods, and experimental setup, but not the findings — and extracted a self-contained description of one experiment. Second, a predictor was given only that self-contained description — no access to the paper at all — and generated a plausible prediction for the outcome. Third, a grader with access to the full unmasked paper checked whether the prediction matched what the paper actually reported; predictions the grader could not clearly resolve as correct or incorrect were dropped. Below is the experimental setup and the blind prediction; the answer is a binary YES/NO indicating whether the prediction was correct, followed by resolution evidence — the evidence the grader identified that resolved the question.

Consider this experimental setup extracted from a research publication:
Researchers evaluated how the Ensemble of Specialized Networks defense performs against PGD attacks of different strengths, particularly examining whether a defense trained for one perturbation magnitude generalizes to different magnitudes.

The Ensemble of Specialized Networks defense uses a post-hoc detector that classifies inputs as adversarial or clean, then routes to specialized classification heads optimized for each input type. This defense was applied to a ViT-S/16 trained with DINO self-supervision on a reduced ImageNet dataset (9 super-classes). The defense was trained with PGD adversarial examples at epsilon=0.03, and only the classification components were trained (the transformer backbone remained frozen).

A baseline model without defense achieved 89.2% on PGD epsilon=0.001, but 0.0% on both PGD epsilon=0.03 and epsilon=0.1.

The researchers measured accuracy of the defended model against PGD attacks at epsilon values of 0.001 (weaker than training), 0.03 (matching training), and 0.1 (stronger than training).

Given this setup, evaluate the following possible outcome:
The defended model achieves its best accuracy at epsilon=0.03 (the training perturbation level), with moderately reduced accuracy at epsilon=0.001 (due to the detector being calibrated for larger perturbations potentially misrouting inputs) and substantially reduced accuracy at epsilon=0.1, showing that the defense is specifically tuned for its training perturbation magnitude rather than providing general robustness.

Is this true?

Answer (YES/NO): NO